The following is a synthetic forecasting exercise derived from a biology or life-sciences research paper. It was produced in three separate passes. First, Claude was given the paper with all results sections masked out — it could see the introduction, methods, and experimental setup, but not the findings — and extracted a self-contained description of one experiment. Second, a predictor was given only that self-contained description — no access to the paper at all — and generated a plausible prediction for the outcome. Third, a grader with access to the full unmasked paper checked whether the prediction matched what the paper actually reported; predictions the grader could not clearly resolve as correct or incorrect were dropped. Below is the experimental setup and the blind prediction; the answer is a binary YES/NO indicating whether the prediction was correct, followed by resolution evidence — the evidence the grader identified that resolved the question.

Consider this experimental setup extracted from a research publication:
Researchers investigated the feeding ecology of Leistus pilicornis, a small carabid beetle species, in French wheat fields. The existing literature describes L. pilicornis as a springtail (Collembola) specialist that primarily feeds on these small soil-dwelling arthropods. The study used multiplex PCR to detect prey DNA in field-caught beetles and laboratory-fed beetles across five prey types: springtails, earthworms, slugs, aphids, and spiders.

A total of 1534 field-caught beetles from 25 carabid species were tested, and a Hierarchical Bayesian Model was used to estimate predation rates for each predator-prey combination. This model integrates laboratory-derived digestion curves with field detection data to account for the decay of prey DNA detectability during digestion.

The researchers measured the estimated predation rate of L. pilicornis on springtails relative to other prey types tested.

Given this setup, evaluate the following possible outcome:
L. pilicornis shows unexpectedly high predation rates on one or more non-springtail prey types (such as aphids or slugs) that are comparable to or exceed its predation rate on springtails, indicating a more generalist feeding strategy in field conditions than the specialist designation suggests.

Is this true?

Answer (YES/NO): NO